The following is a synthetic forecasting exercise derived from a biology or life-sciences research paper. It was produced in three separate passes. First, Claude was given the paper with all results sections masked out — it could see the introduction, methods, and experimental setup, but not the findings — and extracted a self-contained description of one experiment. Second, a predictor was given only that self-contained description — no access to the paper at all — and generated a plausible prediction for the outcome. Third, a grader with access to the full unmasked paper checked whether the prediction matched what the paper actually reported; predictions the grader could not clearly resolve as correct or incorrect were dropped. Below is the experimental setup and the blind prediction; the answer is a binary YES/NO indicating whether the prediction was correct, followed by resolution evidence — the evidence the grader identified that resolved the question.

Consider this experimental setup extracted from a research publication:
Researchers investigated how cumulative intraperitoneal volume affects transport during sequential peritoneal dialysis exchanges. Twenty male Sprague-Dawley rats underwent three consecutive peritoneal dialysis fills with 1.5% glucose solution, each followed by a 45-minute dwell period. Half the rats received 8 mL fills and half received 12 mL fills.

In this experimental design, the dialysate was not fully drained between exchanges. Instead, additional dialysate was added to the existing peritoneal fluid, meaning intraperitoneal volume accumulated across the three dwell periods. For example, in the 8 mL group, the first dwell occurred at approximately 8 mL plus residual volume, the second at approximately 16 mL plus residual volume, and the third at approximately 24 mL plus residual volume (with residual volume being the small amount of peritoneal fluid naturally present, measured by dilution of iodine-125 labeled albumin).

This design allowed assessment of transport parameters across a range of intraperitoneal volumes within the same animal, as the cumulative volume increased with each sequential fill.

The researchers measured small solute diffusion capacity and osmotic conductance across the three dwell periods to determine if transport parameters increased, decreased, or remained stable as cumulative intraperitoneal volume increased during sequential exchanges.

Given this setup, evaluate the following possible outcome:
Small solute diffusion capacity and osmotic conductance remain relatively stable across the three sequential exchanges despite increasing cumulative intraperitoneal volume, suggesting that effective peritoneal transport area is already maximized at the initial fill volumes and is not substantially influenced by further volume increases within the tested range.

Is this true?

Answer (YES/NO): NO